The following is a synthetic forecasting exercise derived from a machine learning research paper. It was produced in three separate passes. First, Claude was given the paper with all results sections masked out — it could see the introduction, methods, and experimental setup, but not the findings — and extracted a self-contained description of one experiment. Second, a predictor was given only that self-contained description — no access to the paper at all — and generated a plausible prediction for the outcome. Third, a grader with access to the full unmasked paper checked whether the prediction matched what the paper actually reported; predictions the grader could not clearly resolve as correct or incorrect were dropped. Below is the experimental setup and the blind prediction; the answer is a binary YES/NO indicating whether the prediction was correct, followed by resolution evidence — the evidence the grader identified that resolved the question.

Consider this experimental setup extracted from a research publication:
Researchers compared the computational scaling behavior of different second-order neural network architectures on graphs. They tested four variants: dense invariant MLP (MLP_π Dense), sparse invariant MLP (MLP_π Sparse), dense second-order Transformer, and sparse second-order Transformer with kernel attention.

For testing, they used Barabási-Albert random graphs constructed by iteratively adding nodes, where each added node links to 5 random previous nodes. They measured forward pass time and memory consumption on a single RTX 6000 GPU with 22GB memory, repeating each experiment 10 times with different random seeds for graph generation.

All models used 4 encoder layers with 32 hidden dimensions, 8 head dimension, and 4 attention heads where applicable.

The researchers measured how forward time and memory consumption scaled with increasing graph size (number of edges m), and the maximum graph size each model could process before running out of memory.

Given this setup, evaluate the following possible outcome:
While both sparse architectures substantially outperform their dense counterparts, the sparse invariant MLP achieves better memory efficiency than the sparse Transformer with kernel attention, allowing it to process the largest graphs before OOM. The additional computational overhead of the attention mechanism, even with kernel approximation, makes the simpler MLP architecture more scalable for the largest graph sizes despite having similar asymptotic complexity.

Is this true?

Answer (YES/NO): NO